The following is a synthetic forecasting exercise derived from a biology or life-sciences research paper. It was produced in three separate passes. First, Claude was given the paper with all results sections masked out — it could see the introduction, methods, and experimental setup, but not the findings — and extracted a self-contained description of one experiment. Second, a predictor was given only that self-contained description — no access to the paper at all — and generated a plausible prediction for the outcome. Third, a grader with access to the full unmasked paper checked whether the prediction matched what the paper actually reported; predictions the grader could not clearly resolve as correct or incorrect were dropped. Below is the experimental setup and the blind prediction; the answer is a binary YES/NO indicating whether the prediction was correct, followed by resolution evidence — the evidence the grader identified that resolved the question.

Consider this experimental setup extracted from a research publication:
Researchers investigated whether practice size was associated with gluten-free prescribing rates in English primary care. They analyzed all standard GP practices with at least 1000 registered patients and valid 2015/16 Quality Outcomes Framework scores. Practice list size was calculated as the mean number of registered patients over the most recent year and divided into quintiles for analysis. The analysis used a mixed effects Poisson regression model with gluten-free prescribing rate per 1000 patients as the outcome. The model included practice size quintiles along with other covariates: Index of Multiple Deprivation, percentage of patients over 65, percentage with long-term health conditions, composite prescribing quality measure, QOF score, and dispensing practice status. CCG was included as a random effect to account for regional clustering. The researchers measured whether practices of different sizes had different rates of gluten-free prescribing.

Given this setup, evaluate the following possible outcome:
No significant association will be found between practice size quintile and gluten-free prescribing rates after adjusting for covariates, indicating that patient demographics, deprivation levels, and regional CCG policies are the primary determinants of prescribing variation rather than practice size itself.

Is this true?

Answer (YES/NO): NO